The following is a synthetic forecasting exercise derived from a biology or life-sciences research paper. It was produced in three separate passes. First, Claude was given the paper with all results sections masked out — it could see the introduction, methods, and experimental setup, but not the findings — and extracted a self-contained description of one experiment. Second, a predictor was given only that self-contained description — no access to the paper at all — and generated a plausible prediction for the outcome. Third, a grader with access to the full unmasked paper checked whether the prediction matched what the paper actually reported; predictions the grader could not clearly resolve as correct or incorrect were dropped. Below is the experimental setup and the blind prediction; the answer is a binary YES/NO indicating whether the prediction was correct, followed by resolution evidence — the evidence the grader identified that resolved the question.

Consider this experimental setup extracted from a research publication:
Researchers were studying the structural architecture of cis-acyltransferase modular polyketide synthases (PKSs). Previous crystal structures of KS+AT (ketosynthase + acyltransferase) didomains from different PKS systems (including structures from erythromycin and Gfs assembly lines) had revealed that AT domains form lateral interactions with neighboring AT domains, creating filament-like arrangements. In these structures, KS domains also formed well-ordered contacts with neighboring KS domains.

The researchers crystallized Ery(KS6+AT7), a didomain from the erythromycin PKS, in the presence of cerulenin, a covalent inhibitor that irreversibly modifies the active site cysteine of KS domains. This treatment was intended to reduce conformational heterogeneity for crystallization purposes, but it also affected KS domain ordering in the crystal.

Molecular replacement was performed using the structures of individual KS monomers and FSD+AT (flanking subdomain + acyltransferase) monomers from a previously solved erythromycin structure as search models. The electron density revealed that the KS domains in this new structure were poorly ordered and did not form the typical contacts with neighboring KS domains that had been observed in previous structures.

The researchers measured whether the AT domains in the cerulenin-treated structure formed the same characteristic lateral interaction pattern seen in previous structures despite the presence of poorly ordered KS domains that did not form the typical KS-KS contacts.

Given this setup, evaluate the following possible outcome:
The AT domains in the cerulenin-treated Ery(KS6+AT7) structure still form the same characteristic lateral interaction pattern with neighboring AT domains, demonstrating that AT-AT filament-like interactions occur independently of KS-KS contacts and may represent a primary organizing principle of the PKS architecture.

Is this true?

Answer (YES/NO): YES